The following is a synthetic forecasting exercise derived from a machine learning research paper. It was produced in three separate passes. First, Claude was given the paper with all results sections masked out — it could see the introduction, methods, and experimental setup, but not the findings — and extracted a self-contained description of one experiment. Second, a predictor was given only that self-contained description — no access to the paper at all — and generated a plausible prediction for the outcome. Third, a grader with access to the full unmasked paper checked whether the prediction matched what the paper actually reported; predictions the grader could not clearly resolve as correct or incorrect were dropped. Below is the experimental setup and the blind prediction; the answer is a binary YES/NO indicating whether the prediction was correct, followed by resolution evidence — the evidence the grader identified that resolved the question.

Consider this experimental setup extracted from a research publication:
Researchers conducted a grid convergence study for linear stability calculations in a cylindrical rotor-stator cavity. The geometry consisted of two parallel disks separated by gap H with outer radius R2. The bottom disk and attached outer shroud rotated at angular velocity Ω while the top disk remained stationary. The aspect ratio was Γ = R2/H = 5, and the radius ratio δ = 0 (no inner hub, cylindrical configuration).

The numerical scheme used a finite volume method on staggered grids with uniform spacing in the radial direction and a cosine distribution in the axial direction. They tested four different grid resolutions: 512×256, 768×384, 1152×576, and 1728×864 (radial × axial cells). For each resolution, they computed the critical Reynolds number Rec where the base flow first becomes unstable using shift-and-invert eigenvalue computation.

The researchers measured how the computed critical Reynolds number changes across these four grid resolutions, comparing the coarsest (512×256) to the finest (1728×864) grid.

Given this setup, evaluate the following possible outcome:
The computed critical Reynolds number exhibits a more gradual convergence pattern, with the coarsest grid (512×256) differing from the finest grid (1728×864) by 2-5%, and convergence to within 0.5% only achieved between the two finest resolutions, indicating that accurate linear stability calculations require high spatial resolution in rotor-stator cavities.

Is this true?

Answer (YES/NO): YES